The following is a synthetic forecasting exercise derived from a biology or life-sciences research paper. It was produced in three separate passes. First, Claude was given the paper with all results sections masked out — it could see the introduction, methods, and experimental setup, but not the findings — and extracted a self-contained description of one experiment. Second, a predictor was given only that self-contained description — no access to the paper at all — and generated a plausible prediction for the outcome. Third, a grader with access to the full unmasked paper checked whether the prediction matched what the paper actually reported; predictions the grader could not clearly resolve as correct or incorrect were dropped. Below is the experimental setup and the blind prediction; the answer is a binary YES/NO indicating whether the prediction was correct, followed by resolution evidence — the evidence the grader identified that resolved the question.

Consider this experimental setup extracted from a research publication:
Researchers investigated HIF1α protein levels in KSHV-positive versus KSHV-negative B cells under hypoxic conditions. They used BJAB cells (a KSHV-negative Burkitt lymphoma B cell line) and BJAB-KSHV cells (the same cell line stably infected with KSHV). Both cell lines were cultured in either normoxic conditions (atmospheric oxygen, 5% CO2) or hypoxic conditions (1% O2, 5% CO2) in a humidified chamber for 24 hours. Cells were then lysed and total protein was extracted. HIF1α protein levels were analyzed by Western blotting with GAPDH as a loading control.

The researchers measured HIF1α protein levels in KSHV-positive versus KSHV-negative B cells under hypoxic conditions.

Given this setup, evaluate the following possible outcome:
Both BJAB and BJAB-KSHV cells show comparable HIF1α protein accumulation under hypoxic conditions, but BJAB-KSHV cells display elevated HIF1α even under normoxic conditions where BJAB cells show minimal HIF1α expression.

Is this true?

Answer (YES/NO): NO